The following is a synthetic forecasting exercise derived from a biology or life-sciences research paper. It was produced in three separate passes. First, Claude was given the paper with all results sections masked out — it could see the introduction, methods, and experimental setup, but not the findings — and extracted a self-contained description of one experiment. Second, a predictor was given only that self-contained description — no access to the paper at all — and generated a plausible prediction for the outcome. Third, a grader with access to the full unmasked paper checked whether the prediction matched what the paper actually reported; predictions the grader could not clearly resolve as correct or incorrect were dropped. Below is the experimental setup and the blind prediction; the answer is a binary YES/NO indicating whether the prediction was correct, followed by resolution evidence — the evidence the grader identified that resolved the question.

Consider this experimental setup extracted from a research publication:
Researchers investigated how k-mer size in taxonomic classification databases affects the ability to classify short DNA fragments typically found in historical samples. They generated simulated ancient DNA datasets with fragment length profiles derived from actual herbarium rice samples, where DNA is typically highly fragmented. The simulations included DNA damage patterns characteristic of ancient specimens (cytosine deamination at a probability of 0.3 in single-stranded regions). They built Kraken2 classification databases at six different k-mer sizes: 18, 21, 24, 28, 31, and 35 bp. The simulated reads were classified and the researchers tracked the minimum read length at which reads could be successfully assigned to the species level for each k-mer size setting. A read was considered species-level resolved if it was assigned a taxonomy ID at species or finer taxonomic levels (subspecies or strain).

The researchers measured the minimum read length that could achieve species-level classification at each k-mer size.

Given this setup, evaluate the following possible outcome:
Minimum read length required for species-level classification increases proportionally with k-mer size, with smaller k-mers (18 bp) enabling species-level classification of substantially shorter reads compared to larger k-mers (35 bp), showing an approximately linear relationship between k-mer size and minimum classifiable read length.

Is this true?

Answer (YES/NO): YES